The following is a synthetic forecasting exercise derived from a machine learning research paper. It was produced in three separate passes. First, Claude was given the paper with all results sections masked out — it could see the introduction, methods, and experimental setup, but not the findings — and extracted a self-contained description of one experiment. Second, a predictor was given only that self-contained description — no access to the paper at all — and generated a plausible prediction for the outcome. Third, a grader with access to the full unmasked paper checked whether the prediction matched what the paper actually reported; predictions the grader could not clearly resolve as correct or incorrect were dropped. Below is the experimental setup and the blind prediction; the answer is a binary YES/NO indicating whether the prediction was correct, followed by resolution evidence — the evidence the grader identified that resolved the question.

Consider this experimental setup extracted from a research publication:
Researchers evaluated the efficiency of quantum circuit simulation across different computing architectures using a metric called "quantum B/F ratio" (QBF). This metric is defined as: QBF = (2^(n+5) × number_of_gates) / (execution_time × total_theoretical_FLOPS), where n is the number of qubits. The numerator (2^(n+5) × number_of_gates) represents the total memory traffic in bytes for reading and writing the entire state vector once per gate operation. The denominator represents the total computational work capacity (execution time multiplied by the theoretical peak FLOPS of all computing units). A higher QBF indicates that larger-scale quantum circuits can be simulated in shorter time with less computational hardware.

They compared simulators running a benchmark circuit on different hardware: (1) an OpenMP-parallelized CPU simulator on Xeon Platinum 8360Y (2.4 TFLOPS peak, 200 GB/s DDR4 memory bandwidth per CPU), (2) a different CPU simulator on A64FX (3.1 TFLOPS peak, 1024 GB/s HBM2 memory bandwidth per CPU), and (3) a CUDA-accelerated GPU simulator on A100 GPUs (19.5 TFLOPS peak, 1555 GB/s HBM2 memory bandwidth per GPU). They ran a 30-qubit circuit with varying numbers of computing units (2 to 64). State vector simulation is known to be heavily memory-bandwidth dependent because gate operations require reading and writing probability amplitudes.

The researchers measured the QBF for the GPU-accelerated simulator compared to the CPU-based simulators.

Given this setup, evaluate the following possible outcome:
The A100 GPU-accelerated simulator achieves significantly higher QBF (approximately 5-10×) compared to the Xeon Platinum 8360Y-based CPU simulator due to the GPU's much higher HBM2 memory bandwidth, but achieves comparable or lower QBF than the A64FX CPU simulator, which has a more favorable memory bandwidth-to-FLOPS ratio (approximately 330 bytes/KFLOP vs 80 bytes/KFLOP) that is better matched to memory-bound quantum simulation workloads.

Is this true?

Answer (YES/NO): NO